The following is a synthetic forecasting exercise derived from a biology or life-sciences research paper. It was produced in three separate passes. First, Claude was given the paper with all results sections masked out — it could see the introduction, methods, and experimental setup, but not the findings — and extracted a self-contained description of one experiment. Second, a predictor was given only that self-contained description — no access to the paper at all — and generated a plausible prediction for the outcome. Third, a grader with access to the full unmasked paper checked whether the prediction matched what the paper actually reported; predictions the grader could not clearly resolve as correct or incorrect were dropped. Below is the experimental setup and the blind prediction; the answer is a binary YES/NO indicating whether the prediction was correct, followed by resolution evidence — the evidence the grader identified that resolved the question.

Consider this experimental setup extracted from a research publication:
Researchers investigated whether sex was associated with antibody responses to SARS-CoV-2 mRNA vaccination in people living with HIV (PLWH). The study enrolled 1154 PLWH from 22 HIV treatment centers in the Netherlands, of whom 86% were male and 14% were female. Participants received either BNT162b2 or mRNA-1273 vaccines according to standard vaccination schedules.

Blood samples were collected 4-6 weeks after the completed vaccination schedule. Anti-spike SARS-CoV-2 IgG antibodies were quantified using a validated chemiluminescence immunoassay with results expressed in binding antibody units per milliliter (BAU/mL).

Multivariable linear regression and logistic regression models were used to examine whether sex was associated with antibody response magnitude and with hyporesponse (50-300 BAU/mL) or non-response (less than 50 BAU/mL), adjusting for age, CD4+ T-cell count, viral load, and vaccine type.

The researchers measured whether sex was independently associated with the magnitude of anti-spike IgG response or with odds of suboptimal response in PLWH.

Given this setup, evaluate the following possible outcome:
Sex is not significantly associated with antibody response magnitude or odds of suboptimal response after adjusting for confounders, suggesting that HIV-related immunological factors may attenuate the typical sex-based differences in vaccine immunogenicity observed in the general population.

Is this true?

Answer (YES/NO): NO